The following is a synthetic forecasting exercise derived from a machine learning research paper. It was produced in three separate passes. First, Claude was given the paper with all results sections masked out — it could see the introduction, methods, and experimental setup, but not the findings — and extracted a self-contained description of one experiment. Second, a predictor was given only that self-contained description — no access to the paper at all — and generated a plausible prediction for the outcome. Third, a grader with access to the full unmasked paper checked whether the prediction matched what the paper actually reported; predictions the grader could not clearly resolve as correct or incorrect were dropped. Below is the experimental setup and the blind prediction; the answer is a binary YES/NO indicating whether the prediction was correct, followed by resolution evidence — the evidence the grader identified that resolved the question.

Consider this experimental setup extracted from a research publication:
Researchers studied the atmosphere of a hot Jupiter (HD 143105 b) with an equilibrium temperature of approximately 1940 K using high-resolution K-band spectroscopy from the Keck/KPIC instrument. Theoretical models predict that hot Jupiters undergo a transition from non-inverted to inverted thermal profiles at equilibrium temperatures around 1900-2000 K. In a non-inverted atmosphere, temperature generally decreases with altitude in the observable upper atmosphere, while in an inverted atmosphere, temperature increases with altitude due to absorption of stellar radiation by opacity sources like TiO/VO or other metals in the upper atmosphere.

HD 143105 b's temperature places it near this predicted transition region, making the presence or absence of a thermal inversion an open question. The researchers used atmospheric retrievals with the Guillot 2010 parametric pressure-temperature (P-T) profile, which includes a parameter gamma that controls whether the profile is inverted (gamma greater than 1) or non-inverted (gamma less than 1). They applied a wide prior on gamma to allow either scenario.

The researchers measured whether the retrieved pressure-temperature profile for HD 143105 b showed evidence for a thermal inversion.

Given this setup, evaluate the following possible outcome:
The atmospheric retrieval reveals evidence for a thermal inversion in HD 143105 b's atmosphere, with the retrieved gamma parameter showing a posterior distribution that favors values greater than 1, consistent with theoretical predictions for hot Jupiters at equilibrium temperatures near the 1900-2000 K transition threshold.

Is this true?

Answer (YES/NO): NO